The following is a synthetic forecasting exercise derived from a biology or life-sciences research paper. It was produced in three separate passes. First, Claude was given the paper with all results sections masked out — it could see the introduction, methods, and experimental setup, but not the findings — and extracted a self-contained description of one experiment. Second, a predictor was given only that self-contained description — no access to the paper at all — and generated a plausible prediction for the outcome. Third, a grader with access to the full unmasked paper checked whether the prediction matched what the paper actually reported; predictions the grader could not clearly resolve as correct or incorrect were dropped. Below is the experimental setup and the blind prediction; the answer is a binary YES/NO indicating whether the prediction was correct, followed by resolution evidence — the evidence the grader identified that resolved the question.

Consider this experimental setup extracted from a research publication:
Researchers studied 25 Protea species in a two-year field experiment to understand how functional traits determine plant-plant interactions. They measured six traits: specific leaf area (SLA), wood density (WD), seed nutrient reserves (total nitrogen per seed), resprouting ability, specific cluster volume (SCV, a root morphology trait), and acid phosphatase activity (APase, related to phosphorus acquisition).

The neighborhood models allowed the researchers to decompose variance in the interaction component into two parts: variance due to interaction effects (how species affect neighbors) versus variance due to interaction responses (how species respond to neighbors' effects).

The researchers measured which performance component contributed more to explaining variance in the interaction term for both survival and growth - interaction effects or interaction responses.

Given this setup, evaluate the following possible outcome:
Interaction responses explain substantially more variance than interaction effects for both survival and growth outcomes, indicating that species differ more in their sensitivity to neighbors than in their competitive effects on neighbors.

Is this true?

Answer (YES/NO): YES